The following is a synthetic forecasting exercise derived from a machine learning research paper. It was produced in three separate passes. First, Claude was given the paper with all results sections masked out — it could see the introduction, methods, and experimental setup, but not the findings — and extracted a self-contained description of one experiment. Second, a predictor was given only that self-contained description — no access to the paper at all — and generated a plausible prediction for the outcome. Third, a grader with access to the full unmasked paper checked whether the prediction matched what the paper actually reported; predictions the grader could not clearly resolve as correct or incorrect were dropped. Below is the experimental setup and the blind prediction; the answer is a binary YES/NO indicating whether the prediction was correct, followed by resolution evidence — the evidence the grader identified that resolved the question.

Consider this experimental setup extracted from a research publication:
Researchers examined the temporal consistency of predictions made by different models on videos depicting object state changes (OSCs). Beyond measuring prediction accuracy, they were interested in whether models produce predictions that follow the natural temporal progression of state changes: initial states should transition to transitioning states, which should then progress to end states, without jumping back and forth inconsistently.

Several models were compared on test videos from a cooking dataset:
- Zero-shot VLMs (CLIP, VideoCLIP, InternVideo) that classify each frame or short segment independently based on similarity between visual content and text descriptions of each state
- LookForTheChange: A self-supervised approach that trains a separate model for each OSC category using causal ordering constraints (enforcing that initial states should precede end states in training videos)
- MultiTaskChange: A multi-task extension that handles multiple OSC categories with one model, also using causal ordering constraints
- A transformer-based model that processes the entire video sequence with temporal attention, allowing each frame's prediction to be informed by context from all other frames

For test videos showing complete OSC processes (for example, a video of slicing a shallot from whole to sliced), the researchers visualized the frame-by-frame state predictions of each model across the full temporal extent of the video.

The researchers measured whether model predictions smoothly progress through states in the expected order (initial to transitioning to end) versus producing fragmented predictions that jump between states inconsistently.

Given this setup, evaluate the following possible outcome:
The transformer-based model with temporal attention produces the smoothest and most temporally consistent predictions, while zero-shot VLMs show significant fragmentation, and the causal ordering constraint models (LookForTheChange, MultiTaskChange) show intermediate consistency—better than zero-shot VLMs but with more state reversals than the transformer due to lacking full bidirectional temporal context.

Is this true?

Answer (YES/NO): NO